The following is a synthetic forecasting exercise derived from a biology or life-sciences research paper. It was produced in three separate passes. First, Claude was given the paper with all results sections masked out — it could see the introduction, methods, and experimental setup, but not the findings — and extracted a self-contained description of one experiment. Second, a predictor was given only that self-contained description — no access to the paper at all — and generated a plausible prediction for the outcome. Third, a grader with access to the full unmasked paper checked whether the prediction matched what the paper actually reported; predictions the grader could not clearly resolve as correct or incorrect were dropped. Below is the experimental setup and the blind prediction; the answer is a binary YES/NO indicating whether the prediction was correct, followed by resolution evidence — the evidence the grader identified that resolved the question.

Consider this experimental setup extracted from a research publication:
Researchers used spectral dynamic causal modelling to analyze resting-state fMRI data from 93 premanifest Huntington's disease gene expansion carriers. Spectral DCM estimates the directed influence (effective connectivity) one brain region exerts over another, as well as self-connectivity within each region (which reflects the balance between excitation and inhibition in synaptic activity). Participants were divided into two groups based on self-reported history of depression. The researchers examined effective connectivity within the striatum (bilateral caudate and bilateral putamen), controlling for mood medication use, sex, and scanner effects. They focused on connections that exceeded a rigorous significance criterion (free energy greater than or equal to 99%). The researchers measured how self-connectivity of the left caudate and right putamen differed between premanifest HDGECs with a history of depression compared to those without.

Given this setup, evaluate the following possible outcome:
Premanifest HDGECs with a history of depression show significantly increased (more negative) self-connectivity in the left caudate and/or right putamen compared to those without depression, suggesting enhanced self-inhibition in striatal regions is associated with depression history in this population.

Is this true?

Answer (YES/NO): YES